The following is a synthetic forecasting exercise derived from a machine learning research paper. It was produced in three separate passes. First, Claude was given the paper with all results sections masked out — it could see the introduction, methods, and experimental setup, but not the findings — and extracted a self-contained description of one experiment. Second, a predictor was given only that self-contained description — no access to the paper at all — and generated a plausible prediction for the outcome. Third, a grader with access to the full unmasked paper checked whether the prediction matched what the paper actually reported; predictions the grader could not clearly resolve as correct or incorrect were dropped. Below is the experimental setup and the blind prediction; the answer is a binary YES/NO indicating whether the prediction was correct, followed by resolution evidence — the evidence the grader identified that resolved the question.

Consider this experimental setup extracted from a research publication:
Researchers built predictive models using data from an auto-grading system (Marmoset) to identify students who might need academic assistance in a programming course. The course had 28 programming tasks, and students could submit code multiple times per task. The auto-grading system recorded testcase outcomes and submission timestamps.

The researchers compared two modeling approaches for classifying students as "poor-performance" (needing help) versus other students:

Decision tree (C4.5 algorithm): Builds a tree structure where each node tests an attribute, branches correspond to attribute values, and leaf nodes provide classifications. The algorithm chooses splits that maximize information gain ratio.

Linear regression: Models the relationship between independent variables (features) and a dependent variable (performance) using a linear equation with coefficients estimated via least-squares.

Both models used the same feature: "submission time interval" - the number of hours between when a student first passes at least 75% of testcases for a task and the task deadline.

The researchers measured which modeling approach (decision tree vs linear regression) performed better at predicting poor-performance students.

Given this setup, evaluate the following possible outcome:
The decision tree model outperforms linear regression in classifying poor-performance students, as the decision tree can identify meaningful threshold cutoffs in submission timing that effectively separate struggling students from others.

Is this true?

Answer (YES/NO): NO